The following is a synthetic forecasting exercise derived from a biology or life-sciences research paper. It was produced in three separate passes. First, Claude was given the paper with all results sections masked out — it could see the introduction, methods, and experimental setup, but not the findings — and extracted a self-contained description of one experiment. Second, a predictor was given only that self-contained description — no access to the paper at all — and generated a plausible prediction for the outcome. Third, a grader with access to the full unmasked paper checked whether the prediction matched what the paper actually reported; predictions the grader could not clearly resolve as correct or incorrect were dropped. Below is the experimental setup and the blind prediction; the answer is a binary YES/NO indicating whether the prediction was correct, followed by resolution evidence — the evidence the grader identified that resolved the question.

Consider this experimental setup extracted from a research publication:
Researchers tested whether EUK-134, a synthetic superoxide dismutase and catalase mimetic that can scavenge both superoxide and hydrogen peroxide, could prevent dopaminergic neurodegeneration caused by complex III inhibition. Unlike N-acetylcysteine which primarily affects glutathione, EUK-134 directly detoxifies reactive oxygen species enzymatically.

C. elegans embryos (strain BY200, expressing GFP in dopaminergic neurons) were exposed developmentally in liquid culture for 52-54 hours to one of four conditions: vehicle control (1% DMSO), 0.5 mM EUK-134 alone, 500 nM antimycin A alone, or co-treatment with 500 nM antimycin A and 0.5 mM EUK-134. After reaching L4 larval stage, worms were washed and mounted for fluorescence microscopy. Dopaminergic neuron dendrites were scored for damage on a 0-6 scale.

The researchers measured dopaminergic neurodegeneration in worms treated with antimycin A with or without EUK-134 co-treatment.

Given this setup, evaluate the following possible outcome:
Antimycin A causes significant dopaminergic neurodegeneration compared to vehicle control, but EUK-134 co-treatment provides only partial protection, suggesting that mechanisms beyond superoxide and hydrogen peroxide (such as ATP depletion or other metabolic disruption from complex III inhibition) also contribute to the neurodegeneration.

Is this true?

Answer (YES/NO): NO